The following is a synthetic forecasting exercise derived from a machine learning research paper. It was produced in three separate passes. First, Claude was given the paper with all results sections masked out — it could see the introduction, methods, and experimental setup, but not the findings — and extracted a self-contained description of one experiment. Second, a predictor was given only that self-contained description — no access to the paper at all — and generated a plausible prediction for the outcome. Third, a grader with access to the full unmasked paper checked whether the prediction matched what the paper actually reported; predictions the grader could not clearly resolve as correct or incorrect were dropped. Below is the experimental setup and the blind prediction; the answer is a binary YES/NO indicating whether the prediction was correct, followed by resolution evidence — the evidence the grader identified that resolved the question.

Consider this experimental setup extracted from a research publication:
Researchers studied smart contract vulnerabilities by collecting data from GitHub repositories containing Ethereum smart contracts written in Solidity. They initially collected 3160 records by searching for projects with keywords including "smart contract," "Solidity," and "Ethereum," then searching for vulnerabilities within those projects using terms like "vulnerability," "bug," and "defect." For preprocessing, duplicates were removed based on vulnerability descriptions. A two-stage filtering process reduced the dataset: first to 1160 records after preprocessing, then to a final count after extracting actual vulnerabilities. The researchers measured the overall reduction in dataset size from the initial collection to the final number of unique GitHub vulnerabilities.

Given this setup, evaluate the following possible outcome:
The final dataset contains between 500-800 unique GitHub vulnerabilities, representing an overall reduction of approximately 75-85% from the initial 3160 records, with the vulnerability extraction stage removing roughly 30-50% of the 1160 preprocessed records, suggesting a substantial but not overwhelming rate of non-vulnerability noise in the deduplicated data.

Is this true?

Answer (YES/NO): NO